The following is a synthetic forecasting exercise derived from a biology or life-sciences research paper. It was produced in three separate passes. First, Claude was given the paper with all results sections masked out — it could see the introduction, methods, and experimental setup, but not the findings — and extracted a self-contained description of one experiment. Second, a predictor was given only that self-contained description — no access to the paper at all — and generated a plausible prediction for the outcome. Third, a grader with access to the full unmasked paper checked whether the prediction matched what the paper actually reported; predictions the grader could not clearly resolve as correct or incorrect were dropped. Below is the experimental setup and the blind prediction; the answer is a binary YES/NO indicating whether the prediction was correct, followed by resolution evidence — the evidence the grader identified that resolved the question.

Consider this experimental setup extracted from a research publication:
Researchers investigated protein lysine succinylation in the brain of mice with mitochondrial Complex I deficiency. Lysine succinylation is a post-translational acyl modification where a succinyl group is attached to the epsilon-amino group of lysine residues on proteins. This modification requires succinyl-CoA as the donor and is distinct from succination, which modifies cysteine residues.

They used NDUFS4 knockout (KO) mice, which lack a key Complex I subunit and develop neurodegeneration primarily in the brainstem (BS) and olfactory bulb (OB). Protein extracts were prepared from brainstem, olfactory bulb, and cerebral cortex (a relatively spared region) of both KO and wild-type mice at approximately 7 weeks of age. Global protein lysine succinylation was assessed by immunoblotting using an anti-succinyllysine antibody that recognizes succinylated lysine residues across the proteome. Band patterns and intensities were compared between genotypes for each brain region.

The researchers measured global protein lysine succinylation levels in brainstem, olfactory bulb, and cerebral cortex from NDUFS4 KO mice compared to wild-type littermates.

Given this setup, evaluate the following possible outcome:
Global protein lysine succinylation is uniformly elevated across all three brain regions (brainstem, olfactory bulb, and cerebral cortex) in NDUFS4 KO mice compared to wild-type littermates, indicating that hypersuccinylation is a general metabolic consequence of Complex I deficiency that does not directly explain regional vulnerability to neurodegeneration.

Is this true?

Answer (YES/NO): NO